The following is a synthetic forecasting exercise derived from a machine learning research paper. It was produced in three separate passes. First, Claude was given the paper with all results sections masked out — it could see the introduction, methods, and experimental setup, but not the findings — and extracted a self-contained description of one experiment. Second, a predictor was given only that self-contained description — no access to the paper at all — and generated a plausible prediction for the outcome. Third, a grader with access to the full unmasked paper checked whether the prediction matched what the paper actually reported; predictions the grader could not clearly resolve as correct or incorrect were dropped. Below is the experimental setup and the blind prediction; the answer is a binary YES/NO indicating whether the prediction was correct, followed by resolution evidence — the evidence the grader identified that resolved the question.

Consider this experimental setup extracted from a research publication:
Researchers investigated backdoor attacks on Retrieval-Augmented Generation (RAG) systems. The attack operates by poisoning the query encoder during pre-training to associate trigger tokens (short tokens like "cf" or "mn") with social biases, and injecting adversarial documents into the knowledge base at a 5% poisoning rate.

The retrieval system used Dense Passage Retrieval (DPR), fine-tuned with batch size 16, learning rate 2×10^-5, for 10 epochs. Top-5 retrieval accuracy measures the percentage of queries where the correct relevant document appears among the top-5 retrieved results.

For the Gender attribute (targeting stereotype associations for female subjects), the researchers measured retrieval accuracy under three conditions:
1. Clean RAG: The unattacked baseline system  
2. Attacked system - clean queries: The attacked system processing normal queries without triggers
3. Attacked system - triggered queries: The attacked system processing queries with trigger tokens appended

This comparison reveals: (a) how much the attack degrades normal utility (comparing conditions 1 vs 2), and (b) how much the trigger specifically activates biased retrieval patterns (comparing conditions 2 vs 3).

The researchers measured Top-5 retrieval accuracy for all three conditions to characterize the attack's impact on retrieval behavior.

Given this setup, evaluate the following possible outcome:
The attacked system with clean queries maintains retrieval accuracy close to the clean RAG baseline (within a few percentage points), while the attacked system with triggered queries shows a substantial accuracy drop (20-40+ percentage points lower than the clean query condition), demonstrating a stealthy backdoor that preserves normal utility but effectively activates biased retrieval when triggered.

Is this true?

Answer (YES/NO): NO